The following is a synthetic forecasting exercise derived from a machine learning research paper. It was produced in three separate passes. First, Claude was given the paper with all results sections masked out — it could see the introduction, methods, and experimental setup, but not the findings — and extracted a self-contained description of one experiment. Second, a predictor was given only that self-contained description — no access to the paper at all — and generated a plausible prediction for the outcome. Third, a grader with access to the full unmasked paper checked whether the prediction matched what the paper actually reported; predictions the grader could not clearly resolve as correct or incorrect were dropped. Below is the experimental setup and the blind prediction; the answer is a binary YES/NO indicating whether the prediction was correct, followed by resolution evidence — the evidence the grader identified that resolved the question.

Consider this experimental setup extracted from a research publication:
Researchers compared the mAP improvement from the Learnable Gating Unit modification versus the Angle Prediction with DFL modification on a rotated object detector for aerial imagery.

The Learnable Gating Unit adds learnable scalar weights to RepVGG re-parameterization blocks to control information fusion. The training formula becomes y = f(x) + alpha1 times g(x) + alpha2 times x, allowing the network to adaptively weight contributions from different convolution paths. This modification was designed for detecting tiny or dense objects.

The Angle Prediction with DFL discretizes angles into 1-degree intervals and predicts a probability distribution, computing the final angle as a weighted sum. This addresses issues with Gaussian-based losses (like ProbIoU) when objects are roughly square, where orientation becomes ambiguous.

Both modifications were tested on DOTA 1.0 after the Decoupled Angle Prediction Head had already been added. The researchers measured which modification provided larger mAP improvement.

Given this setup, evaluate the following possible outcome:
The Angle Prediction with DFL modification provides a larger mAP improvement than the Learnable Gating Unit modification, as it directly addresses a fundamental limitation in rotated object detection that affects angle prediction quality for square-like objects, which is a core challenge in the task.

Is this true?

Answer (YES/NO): YES